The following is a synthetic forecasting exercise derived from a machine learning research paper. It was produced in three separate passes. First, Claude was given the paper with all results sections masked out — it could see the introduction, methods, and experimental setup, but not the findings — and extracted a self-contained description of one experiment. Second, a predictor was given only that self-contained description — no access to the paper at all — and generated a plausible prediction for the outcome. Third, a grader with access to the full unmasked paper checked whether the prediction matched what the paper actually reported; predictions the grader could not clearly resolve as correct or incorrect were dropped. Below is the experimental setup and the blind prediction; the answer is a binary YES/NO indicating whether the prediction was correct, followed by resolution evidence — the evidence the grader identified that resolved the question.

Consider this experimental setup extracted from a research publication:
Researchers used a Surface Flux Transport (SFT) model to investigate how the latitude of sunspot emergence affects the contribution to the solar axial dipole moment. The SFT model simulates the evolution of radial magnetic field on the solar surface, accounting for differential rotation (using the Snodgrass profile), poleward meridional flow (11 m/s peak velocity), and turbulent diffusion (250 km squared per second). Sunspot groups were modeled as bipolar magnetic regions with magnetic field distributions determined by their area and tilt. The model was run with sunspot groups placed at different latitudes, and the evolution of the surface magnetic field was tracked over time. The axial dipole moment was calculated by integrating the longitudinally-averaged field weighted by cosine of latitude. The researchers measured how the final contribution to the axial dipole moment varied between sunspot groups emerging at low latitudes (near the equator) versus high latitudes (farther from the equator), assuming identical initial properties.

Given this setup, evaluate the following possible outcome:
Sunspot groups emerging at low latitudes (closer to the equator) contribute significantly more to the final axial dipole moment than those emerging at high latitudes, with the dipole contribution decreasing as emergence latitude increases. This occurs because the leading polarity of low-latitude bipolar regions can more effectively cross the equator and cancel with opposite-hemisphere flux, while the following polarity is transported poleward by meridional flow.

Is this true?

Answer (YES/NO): YES